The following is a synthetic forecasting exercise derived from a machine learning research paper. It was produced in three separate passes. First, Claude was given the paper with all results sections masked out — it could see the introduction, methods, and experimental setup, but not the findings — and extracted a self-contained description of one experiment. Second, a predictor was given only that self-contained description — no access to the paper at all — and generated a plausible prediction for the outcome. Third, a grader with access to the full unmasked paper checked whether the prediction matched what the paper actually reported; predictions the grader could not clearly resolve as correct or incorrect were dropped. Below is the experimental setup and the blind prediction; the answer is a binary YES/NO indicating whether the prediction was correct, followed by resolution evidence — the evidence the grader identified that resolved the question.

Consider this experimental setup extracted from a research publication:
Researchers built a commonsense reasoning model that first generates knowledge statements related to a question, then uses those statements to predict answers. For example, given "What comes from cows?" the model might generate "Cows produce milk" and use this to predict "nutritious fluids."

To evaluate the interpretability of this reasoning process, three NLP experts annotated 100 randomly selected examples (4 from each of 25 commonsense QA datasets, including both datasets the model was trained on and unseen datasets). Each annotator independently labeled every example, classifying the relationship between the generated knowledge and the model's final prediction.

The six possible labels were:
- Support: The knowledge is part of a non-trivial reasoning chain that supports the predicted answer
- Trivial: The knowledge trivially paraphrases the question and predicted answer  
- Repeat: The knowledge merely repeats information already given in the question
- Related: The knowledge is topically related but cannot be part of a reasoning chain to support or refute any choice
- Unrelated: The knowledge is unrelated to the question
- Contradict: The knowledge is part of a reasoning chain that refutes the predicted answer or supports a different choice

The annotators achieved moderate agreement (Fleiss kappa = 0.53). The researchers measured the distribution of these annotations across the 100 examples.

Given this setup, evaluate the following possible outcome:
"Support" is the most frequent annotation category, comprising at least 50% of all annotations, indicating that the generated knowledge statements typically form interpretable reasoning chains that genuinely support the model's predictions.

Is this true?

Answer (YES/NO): NO